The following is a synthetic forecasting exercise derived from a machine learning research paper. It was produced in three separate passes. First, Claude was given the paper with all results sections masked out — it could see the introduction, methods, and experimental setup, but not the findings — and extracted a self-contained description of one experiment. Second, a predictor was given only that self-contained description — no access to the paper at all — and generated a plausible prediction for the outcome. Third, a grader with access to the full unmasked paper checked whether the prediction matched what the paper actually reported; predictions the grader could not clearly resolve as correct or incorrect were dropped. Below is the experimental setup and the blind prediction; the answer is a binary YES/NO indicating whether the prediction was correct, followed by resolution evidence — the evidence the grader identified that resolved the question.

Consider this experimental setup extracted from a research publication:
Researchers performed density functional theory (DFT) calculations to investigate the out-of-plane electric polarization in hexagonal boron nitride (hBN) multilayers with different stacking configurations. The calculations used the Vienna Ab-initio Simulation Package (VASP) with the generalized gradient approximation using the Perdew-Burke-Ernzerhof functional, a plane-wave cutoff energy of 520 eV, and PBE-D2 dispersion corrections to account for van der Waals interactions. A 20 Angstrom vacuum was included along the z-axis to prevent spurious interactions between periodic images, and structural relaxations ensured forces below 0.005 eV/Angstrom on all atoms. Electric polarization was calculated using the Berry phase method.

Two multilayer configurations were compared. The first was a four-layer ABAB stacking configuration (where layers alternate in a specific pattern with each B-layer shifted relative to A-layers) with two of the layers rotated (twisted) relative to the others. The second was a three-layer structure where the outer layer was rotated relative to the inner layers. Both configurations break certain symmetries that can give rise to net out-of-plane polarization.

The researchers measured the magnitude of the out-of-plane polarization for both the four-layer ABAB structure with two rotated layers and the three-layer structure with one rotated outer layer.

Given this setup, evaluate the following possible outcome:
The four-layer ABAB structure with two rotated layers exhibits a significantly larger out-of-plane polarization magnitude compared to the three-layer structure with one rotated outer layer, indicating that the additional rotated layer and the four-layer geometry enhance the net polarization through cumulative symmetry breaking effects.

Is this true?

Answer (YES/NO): YES